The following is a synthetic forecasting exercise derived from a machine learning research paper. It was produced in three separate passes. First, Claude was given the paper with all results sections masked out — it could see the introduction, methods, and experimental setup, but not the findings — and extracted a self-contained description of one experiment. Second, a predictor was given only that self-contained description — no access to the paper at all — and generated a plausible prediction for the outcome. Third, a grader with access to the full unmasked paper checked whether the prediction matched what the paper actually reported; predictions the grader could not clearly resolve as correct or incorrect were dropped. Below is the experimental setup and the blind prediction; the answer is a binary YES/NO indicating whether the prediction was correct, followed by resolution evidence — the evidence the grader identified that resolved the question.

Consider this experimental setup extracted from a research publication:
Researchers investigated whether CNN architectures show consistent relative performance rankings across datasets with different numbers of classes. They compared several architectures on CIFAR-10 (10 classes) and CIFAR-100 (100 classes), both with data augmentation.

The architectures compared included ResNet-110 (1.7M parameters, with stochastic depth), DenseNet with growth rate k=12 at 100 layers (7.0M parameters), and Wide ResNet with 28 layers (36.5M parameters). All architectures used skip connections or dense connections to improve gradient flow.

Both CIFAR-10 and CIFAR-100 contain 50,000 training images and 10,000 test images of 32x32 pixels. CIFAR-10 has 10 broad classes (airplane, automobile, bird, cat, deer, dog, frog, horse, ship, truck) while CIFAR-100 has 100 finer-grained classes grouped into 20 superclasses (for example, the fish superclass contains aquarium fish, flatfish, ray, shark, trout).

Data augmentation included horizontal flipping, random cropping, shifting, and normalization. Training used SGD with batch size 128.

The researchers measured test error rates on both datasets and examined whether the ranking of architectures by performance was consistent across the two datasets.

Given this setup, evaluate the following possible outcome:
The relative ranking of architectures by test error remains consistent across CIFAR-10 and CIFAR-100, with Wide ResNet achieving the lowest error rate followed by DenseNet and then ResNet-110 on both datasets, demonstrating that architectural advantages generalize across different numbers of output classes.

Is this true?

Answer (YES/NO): NO